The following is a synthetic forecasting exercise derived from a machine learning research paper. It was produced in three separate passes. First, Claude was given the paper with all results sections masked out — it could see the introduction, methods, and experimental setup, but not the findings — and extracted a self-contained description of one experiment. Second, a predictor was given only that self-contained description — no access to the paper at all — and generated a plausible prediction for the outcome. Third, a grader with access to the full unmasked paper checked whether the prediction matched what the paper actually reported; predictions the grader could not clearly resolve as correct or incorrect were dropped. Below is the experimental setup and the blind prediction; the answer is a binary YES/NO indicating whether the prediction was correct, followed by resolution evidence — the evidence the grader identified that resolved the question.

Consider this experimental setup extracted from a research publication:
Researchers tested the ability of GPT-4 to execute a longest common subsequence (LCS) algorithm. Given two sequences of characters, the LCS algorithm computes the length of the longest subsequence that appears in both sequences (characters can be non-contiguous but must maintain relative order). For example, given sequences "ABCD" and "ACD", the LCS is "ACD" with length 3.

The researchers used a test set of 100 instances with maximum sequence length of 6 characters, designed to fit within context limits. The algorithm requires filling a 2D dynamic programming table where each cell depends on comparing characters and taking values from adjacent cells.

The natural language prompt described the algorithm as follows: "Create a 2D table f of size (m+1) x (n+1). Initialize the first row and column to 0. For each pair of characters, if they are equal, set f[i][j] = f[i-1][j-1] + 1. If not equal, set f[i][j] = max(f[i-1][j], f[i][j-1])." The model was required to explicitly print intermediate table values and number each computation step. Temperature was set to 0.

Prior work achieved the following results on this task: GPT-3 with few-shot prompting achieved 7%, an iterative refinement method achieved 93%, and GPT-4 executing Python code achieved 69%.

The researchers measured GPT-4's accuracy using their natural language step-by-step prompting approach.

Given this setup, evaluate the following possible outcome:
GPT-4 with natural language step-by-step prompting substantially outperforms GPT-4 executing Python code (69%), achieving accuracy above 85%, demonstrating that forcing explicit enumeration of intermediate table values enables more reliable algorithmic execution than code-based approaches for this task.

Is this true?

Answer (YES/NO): YES